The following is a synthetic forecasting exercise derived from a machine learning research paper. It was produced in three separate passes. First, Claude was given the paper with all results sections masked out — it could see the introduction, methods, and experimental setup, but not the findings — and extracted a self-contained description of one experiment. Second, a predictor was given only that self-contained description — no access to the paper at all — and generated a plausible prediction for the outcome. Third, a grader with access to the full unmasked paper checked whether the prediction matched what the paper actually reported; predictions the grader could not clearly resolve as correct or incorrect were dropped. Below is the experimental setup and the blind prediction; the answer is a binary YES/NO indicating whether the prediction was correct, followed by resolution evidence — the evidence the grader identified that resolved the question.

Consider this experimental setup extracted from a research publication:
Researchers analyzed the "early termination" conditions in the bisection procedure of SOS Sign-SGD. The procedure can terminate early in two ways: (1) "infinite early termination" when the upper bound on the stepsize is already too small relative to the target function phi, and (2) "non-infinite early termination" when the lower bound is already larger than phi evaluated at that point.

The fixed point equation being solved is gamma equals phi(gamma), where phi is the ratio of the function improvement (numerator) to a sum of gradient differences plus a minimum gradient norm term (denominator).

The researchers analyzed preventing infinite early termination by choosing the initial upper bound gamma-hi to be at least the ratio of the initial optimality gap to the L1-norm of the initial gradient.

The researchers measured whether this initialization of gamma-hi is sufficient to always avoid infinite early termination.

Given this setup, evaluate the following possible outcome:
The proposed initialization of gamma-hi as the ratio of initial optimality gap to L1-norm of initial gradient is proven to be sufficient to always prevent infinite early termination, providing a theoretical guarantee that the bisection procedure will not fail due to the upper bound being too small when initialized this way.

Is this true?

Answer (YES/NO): YES